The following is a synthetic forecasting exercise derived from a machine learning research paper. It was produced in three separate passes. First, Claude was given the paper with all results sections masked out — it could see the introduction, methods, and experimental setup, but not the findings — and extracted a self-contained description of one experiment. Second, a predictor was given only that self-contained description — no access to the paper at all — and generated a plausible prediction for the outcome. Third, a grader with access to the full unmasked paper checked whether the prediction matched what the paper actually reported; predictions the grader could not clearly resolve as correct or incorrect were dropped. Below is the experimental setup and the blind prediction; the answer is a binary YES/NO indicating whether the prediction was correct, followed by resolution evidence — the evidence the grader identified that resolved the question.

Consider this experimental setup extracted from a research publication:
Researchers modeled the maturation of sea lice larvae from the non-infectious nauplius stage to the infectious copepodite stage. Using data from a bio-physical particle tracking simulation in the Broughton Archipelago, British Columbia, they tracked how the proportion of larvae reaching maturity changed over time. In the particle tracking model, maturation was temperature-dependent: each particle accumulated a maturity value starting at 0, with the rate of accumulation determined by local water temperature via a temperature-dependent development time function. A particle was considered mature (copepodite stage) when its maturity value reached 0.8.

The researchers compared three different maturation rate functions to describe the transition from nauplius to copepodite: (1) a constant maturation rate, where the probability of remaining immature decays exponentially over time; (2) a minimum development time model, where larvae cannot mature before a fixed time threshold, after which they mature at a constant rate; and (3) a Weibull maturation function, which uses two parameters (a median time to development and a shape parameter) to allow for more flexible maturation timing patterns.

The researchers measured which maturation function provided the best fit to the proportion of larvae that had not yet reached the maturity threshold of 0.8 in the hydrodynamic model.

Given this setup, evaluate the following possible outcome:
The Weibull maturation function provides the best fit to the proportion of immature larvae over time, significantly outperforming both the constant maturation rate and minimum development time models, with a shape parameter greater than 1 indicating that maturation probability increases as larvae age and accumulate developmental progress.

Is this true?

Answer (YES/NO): YES